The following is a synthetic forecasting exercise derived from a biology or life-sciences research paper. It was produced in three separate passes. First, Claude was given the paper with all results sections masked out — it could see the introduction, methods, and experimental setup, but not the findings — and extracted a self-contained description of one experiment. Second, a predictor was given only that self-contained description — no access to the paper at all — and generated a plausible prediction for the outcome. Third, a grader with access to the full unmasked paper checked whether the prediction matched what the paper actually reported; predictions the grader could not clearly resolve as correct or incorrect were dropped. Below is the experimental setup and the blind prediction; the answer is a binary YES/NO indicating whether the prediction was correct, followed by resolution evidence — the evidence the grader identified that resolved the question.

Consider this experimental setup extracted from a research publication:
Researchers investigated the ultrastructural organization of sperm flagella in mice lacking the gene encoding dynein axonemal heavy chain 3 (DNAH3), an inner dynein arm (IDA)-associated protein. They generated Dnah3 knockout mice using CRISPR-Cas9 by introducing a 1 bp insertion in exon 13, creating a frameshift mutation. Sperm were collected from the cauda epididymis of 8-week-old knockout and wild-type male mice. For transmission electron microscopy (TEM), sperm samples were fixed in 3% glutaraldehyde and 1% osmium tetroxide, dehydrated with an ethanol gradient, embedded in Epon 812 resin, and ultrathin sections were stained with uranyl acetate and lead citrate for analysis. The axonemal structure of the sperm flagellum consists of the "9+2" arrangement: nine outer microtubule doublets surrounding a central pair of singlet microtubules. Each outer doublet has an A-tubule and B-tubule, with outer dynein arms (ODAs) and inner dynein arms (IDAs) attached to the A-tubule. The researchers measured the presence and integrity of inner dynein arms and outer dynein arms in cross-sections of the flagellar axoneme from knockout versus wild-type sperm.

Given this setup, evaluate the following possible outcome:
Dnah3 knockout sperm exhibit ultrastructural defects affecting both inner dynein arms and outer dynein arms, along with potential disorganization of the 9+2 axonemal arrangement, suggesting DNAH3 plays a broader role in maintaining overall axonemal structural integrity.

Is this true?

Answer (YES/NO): NO